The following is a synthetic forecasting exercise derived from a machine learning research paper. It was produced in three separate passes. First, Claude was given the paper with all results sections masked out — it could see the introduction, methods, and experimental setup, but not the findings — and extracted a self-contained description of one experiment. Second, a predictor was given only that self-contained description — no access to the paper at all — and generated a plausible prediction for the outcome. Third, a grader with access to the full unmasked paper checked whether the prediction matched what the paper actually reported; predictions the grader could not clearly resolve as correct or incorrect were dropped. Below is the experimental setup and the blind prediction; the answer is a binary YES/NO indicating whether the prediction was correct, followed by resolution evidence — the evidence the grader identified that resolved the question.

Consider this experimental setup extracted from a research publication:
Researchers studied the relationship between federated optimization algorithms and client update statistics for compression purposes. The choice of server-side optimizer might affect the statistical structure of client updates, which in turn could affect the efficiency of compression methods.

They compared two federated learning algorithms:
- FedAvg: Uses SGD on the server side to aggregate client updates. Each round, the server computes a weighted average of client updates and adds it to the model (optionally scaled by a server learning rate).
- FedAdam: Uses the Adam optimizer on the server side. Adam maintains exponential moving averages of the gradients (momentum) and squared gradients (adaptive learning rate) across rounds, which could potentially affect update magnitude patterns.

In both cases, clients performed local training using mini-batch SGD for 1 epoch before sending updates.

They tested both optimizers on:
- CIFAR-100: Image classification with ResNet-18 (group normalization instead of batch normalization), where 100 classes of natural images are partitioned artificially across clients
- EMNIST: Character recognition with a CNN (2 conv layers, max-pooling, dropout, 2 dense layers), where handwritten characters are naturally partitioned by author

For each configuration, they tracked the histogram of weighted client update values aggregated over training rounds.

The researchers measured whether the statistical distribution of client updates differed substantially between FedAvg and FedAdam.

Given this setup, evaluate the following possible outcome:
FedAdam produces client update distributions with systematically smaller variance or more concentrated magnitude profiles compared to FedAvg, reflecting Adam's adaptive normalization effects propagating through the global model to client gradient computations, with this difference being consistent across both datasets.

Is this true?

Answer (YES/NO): NO